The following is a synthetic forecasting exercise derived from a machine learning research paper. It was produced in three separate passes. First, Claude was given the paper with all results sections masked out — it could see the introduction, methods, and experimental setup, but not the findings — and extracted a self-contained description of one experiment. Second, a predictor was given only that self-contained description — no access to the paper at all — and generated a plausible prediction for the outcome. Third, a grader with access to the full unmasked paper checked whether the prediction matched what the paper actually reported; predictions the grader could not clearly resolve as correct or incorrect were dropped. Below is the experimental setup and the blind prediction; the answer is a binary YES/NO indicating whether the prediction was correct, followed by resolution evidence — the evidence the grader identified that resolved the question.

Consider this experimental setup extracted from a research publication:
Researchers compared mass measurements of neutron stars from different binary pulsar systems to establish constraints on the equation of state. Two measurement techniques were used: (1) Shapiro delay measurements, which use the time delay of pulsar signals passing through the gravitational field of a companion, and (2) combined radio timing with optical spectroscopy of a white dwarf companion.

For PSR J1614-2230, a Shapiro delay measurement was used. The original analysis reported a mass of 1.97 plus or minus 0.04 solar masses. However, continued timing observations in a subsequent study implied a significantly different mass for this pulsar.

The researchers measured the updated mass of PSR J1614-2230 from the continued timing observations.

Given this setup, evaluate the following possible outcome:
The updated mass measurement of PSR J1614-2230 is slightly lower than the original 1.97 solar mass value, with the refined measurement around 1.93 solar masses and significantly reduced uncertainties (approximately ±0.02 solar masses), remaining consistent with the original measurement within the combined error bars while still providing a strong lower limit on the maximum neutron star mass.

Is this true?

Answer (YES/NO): NO